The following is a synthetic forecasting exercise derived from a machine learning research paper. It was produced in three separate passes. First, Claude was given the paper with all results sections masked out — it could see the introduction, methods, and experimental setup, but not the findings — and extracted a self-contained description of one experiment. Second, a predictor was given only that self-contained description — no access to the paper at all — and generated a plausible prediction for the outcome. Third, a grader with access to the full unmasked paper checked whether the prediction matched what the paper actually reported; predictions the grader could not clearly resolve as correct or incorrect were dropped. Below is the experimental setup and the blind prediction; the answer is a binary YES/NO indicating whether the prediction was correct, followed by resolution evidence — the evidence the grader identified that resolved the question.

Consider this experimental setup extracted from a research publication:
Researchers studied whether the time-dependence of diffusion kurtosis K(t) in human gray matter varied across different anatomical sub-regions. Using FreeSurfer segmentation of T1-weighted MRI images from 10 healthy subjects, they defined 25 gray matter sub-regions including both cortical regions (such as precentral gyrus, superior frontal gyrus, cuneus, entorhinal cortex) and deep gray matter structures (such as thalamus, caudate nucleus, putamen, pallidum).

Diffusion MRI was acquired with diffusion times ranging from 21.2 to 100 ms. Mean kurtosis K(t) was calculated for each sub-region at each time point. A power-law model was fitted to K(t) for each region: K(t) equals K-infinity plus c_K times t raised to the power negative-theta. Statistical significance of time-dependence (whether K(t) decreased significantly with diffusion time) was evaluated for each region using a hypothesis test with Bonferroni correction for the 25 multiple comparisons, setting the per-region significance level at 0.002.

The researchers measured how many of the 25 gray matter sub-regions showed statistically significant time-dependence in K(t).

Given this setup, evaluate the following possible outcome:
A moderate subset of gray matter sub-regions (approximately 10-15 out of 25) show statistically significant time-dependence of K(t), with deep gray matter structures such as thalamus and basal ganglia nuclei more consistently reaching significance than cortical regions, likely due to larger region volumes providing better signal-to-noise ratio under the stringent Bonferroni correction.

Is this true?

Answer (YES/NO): NO